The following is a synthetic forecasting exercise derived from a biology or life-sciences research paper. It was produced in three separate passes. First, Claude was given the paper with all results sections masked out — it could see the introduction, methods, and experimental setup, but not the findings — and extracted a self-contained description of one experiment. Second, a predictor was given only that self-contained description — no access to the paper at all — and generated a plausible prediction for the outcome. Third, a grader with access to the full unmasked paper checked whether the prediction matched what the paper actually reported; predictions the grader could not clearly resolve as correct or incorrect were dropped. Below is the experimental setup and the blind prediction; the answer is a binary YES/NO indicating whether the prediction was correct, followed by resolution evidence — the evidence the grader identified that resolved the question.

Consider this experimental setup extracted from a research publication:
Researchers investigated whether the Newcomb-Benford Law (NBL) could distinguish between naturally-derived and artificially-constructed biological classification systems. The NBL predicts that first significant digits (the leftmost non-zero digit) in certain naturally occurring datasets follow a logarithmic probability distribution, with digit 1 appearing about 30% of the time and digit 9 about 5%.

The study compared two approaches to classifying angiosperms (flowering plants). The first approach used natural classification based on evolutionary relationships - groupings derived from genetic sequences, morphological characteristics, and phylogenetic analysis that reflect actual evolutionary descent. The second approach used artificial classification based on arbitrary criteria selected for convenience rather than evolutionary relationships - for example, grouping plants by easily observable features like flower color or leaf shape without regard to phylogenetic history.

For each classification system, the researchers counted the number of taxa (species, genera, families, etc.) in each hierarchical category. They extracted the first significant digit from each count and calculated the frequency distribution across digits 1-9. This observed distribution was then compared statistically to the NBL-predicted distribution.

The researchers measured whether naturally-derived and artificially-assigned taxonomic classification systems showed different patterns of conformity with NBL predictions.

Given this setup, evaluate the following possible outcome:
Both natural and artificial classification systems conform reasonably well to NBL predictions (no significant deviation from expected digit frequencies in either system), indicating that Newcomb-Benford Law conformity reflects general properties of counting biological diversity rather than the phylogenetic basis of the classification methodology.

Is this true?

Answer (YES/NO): NO